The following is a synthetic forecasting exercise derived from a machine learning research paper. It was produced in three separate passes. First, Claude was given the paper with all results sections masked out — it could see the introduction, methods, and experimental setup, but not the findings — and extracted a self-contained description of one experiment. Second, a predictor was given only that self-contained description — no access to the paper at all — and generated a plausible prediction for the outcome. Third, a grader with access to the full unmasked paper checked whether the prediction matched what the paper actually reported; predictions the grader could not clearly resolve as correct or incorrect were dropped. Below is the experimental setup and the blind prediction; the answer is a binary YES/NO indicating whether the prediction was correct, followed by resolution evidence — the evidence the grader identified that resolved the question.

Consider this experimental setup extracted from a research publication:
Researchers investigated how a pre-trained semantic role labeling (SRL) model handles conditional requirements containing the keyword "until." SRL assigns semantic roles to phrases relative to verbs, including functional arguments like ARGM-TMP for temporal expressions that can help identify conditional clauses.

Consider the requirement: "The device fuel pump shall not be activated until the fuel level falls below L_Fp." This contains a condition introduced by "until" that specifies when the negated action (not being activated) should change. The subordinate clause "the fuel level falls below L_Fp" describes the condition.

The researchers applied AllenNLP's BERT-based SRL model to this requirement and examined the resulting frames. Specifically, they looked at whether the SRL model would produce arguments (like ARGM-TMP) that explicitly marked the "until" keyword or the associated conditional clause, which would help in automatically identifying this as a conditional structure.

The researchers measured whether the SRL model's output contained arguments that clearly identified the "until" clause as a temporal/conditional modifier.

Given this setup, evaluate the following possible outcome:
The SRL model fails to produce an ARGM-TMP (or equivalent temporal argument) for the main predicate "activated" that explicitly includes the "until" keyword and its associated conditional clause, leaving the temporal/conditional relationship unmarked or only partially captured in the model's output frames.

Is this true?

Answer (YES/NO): YES